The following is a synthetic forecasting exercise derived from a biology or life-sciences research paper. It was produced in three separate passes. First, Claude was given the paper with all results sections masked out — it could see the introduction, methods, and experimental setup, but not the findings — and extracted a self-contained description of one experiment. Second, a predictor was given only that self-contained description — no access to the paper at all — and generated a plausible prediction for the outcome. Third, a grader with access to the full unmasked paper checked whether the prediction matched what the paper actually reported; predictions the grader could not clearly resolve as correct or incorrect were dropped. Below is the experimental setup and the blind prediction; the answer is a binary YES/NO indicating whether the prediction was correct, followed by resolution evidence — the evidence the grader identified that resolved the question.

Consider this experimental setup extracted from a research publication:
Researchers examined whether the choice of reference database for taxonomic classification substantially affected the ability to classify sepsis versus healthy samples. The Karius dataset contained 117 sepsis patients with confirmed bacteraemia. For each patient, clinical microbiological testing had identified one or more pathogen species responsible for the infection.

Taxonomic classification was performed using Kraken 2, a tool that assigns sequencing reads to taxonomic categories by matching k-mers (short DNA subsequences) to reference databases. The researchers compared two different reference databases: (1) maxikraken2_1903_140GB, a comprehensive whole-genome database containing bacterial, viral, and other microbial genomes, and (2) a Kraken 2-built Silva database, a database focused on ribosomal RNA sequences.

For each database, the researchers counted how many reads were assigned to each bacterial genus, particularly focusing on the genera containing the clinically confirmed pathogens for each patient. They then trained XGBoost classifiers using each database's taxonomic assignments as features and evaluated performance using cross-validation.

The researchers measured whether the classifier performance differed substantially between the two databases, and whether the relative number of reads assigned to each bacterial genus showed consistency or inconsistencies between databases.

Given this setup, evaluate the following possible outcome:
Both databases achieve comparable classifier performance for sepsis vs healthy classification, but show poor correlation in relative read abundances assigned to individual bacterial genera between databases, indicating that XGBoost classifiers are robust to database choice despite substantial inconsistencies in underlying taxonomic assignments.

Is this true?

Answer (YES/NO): NO